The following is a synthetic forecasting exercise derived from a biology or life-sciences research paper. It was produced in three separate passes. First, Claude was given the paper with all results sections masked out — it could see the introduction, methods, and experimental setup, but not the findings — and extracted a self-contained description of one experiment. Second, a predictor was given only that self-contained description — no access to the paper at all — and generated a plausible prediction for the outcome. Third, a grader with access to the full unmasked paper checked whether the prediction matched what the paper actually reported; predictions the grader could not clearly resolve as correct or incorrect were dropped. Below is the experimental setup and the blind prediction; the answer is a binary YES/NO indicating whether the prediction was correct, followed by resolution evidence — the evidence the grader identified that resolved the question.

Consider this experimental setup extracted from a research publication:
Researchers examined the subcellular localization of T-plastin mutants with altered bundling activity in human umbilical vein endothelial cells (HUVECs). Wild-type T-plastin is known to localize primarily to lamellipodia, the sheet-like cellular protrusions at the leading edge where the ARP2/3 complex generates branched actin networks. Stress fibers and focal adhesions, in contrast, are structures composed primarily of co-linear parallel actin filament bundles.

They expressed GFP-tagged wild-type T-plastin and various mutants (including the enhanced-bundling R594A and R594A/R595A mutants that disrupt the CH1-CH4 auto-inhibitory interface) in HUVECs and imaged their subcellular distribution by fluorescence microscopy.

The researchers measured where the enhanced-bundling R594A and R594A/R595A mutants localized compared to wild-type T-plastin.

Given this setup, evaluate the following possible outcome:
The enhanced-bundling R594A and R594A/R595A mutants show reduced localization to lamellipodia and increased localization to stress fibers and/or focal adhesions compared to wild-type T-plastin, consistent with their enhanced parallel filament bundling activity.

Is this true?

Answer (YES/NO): YES